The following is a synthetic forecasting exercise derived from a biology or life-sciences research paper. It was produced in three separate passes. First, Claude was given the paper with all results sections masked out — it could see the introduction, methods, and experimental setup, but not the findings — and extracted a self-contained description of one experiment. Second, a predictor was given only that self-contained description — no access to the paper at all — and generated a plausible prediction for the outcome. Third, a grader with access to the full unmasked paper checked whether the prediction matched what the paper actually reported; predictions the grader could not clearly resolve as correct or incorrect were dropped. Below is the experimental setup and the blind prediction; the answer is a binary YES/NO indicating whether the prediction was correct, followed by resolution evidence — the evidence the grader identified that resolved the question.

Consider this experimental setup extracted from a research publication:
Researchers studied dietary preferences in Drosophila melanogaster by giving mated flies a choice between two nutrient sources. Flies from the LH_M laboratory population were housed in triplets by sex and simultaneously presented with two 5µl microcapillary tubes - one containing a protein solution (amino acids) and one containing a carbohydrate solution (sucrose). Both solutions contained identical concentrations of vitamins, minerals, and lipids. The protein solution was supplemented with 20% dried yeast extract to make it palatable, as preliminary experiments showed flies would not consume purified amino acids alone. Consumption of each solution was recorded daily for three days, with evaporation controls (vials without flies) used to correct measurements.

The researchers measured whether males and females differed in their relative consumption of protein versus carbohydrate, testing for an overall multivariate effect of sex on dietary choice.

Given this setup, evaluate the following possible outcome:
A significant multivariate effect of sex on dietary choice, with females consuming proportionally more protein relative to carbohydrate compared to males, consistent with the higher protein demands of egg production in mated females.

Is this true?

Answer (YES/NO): YES